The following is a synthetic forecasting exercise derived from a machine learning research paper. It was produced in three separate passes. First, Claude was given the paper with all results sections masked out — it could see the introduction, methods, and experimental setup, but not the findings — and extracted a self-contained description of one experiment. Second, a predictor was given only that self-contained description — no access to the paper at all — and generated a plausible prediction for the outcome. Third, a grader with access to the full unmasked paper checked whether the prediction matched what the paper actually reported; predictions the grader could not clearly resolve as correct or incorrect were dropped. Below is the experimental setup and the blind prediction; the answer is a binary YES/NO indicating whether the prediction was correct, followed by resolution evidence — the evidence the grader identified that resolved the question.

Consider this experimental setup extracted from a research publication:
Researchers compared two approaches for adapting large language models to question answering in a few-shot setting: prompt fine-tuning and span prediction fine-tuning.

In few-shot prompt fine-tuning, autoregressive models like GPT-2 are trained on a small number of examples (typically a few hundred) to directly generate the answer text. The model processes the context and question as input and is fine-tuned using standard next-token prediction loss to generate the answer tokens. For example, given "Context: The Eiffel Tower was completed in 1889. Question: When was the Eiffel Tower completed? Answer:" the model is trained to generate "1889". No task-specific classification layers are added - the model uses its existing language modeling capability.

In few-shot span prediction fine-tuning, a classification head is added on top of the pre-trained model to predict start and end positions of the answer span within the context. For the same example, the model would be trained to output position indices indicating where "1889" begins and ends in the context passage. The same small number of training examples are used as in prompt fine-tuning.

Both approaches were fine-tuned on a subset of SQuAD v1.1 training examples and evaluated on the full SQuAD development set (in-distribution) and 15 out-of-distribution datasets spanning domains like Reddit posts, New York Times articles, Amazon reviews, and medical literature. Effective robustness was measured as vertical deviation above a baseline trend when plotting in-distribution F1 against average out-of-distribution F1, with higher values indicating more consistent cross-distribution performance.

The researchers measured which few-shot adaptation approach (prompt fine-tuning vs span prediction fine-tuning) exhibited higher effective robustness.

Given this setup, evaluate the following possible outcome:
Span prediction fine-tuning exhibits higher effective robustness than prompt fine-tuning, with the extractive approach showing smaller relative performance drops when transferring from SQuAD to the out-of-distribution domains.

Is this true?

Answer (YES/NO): NO